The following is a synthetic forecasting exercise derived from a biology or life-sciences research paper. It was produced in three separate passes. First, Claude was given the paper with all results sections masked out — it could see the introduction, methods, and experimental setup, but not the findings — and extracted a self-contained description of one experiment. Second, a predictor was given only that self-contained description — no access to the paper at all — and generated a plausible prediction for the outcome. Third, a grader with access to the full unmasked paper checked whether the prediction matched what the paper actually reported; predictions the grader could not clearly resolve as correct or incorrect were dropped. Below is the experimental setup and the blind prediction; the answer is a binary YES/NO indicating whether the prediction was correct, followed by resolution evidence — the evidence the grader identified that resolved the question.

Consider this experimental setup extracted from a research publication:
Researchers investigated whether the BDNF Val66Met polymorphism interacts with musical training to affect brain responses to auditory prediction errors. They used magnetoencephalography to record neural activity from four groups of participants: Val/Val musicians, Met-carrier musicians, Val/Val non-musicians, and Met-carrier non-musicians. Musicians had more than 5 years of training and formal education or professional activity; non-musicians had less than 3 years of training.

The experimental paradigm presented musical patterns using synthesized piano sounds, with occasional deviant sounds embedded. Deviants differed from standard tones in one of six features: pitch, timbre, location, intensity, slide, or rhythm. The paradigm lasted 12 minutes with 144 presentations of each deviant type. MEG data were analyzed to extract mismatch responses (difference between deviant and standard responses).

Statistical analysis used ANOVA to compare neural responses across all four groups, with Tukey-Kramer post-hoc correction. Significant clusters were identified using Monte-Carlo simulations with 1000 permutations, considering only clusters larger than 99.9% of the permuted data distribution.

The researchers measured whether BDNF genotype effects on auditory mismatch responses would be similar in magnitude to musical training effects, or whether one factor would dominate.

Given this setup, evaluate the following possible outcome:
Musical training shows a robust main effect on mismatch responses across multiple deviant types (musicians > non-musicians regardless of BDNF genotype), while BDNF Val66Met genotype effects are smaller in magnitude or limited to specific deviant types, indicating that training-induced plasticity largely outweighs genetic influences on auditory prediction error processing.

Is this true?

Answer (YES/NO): NO